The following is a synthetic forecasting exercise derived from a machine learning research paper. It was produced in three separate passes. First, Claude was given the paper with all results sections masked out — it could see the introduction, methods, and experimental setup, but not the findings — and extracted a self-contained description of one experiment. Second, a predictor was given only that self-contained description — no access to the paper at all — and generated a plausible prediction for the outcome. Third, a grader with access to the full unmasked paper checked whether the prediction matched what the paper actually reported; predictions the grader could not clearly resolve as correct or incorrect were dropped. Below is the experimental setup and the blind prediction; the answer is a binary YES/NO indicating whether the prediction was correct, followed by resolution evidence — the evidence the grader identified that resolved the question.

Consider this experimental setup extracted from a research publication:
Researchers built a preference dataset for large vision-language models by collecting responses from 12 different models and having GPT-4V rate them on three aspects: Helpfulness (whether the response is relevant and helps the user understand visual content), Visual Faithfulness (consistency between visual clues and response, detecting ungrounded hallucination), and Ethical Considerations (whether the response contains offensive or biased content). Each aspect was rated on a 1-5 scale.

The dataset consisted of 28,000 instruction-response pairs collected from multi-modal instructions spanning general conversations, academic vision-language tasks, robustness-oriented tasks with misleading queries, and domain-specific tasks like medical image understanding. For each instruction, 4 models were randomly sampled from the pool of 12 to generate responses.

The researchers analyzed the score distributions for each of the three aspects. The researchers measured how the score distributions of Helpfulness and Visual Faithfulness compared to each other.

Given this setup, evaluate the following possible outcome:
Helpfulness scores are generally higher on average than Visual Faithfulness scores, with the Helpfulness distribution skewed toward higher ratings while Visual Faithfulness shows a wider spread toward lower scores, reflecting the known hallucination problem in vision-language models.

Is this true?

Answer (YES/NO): NO